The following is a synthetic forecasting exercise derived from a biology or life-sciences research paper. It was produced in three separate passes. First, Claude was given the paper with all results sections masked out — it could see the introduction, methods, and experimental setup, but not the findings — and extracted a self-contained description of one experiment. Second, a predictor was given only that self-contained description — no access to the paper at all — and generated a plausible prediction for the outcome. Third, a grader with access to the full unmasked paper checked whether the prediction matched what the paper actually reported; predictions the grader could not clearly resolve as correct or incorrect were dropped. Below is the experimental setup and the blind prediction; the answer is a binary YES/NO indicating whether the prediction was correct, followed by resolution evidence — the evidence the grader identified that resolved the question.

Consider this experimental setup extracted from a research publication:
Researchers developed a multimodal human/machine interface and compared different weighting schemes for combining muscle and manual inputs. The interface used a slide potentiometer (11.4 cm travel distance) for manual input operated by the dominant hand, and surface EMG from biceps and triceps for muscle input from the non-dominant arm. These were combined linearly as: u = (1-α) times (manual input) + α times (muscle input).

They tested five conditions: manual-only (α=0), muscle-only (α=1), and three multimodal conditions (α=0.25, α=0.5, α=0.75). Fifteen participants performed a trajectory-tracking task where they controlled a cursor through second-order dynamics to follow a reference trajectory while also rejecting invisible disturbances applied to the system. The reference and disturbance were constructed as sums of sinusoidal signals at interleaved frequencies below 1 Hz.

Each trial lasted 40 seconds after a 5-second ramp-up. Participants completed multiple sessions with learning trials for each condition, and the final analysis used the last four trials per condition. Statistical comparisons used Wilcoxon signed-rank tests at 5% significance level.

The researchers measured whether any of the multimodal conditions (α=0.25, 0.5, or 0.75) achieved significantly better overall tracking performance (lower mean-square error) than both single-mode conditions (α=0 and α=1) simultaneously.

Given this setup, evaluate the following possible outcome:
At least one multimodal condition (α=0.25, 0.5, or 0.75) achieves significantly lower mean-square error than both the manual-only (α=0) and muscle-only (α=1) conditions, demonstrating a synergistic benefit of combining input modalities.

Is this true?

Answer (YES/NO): NO